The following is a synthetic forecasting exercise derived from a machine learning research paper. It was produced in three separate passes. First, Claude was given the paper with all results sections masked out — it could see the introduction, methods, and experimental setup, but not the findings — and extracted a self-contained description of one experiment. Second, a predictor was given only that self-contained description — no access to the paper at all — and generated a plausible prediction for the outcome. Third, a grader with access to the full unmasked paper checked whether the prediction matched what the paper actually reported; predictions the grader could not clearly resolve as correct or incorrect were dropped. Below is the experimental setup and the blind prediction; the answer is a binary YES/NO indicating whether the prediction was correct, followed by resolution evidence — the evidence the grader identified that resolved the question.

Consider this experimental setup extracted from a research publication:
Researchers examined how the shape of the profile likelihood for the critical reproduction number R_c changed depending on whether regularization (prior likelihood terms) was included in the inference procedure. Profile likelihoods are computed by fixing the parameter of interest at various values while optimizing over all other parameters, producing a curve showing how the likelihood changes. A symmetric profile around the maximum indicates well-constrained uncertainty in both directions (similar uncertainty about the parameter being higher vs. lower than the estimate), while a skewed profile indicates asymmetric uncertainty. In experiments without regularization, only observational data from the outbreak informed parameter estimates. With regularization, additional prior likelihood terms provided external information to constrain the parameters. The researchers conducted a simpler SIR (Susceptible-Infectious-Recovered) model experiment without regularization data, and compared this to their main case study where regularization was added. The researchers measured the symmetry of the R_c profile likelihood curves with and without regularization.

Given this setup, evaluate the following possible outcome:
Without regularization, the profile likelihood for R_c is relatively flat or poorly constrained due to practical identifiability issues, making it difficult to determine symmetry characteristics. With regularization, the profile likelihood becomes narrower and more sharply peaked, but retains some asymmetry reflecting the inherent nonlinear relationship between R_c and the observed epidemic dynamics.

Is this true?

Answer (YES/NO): NO